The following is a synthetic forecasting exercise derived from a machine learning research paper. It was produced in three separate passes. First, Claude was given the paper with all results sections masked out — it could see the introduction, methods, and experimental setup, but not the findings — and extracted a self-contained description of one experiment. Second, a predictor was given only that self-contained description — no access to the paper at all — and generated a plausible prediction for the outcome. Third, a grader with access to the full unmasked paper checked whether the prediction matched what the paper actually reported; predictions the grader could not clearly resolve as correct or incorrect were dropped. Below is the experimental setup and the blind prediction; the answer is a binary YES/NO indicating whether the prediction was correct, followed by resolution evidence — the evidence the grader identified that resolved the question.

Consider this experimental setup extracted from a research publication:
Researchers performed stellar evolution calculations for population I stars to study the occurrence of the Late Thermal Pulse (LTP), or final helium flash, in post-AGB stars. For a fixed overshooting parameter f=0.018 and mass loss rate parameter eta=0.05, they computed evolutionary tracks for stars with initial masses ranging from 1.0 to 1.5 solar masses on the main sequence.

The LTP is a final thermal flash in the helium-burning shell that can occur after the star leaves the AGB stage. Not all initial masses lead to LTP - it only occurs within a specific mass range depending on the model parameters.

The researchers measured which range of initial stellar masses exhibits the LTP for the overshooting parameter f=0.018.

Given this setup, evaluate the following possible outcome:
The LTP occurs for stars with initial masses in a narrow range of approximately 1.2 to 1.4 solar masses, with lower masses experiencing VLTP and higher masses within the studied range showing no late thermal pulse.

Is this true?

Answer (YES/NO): NO